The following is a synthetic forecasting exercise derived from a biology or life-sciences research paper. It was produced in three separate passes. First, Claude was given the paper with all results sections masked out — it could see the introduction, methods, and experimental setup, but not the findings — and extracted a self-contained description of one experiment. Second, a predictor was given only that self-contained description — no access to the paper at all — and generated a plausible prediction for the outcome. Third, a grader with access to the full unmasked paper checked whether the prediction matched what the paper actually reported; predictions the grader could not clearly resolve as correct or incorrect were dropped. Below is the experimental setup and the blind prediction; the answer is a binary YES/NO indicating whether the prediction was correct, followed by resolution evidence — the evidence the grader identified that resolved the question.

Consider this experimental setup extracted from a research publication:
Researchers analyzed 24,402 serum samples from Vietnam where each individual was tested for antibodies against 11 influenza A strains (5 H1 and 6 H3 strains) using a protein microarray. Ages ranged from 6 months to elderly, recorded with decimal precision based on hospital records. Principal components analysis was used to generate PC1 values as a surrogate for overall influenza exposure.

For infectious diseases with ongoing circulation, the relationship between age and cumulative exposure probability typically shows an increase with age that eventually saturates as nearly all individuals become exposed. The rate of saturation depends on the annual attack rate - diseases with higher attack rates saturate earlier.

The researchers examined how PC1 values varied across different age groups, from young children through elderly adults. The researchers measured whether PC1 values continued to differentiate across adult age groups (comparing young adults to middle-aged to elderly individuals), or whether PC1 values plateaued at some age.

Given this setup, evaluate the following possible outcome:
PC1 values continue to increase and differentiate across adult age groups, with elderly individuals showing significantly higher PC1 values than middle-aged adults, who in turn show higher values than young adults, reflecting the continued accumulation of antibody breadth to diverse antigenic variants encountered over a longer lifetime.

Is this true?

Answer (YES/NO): NO